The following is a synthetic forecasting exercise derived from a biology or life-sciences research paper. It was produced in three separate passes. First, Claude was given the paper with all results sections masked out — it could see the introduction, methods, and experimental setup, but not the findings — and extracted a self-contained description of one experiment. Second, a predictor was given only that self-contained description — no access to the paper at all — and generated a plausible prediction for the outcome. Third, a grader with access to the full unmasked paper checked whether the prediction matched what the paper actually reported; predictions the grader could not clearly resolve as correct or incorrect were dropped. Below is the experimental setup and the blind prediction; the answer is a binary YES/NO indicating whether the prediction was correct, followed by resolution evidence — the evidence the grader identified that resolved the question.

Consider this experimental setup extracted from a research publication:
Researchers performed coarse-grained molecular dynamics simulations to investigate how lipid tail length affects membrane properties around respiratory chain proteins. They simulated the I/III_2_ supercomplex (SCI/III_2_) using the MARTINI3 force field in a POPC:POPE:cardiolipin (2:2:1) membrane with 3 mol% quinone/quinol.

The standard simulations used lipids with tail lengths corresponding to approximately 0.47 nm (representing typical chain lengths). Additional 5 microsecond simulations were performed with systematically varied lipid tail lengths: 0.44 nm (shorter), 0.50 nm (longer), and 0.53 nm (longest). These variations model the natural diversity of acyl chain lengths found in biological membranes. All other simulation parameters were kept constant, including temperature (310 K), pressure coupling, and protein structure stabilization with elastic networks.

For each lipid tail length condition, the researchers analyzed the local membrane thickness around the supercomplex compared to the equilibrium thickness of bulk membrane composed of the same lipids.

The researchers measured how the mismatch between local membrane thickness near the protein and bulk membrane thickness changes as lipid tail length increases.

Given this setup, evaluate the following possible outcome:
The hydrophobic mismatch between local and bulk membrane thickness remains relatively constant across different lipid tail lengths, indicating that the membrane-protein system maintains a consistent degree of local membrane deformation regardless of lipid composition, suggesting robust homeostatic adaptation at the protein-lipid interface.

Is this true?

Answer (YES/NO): NO